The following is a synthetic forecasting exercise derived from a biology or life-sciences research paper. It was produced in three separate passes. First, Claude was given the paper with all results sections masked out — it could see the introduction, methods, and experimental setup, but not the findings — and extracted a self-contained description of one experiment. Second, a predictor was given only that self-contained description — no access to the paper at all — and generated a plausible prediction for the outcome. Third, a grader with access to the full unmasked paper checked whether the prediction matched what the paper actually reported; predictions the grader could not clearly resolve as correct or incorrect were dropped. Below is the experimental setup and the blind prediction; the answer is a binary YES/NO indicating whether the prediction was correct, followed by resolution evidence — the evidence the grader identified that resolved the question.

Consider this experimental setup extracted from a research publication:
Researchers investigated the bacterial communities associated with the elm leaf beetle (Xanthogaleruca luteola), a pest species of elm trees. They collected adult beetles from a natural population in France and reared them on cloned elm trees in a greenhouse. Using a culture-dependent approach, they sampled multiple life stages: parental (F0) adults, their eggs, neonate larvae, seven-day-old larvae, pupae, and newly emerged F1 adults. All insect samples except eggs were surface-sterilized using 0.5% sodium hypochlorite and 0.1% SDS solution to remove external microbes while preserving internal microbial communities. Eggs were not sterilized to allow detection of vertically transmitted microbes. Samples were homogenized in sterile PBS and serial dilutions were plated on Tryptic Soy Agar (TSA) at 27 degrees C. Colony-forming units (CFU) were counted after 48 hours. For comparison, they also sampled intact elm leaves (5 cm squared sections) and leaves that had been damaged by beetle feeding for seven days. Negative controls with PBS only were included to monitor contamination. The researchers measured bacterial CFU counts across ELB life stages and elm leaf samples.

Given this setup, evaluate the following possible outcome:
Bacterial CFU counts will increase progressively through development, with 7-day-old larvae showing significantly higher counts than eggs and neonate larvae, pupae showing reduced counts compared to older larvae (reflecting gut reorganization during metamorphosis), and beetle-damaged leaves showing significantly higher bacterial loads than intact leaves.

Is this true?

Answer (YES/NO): NO